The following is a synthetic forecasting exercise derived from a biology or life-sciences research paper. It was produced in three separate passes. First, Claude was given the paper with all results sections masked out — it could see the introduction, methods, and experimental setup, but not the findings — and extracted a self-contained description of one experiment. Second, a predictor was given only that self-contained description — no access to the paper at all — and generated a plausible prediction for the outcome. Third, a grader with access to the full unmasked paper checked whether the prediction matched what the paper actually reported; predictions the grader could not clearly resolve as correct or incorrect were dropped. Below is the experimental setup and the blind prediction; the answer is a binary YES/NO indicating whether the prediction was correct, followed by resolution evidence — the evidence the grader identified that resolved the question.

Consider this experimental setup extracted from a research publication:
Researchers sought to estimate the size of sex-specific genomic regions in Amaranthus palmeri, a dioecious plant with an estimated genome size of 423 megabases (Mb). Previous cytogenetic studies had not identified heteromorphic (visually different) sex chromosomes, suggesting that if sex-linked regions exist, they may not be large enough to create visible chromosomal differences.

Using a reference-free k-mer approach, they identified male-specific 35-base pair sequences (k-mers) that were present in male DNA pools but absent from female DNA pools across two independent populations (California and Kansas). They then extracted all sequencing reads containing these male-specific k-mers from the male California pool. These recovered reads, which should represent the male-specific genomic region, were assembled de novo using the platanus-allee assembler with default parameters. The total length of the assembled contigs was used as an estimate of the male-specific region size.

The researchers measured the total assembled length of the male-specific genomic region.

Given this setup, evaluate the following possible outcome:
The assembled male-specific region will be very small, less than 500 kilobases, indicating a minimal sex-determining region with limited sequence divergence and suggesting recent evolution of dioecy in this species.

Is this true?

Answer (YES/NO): NO